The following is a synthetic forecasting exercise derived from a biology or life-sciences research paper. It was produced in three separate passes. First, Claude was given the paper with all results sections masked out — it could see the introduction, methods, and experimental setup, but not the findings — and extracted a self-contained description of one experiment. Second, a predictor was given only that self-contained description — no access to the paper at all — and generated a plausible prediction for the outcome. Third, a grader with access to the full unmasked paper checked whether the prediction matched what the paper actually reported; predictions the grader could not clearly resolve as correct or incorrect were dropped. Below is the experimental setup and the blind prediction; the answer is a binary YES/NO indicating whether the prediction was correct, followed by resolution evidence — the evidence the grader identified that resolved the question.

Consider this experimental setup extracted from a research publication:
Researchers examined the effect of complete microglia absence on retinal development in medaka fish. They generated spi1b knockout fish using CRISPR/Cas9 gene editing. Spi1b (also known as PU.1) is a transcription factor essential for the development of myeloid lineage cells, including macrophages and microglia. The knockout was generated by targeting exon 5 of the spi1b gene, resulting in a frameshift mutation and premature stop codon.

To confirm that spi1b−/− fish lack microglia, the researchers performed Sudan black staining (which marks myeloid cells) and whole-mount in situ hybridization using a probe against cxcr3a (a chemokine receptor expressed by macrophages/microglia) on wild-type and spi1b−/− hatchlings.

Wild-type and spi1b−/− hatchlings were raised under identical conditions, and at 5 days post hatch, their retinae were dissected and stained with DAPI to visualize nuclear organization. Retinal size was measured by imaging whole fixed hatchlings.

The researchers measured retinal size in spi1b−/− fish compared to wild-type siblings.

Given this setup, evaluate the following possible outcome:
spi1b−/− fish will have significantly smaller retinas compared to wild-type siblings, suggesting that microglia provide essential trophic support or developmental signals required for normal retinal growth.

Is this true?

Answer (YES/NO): YES